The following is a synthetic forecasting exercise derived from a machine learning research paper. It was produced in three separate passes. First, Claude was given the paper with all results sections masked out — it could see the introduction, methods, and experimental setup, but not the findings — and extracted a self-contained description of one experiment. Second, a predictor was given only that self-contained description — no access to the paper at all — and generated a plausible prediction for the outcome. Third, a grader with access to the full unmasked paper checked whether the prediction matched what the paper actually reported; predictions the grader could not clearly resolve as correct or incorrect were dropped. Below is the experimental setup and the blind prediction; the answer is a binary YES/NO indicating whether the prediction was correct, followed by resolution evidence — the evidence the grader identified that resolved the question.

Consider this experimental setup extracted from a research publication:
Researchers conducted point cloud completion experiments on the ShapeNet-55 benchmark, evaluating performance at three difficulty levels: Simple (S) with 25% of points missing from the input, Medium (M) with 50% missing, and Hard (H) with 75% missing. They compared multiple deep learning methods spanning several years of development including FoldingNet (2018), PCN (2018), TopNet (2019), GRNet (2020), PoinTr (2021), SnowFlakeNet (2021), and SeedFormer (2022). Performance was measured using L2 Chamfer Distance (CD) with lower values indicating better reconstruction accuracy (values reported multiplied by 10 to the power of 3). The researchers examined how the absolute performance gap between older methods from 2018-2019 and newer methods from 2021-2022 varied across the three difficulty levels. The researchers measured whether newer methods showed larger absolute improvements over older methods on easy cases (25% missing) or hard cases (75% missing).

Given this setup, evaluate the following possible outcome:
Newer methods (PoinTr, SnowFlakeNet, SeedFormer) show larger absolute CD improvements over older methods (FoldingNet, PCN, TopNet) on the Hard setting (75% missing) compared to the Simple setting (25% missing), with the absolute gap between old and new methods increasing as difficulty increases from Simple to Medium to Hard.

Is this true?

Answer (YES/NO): NO